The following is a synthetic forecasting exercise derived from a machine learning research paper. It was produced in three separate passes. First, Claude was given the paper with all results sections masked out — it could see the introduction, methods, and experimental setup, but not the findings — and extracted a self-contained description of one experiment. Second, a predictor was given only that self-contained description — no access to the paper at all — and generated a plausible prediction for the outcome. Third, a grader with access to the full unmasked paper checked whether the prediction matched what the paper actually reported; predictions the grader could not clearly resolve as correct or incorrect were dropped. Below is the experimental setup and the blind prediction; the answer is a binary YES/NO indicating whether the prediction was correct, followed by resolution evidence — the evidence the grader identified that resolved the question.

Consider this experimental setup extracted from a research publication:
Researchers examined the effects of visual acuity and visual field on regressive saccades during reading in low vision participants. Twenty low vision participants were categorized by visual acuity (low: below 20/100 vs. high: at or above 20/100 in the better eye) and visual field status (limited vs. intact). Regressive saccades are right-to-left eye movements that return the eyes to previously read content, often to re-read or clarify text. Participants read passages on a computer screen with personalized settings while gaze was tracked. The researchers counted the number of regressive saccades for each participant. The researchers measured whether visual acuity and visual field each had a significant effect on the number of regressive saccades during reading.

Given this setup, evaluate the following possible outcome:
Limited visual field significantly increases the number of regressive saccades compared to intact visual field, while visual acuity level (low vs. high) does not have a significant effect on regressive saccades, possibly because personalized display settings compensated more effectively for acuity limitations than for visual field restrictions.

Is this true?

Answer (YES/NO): NO